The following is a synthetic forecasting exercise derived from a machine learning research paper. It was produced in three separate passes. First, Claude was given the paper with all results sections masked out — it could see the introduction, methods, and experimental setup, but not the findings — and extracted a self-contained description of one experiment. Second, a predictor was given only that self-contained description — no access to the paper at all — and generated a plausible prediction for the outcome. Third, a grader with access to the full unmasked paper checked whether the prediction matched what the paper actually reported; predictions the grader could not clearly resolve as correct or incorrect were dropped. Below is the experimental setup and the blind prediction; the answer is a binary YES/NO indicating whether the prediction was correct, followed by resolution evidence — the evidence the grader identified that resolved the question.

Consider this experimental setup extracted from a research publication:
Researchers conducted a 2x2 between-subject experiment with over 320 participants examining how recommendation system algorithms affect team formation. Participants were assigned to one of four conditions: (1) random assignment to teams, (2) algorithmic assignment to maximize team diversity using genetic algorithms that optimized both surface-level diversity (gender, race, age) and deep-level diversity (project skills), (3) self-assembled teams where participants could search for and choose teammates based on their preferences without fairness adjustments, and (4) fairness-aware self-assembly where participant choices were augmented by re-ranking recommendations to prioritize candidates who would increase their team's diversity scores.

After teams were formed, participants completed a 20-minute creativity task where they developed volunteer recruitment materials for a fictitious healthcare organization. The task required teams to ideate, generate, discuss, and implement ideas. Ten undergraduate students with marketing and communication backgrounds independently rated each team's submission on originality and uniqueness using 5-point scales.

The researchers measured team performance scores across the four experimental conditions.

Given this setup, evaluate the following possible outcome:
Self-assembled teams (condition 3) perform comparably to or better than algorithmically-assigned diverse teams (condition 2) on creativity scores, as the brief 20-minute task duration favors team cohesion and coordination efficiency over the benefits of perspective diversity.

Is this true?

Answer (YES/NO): YES